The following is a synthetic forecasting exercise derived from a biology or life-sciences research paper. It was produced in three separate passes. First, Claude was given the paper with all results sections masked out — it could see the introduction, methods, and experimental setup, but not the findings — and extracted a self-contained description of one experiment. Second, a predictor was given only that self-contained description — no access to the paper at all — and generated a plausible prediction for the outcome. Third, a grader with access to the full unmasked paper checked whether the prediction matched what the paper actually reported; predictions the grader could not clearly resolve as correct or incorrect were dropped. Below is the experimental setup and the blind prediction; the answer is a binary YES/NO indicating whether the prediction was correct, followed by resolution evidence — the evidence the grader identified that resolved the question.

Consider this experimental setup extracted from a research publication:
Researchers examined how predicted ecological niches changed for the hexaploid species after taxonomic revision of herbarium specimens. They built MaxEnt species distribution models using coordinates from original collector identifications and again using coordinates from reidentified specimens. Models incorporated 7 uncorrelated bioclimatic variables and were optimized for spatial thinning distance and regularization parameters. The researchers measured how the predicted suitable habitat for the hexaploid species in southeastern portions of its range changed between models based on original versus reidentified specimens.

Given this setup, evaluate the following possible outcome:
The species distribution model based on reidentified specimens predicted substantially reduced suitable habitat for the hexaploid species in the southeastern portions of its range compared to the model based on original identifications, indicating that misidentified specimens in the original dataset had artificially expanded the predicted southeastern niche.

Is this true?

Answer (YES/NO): NO